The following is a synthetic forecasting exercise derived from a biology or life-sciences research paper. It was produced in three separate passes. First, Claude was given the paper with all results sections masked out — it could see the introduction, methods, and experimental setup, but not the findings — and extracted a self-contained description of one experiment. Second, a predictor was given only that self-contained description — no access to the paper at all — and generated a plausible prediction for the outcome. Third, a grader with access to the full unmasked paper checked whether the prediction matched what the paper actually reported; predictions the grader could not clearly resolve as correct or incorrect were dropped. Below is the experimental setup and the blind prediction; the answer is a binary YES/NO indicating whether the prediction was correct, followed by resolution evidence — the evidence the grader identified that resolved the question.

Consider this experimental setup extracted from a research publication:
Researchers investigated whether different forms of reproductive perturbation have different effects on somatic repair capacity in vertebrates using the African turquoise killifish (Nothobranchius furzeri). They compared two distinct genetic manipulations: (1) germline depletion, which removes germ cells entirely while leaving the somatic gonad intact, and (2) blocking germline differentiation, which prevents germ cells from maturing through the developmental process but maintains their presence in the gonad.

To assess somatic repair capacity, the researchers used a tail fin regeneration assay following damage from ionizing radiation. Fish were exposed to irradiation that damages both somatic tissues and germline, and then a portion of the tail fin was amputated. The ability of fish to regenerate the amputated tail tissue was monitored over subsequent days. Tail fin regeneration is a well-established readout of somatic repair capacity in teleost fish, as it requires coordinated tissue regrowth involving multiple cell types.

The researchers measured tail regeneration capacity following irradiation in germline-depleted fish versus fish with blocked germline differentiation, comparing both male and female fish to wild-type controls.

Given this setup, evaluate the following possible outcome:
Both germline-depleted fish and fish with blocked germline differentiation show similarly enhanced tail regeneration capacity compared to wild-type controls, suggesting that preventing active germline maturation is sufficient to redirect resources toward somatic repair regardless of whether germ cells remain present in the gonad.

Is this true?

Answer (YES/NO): NO